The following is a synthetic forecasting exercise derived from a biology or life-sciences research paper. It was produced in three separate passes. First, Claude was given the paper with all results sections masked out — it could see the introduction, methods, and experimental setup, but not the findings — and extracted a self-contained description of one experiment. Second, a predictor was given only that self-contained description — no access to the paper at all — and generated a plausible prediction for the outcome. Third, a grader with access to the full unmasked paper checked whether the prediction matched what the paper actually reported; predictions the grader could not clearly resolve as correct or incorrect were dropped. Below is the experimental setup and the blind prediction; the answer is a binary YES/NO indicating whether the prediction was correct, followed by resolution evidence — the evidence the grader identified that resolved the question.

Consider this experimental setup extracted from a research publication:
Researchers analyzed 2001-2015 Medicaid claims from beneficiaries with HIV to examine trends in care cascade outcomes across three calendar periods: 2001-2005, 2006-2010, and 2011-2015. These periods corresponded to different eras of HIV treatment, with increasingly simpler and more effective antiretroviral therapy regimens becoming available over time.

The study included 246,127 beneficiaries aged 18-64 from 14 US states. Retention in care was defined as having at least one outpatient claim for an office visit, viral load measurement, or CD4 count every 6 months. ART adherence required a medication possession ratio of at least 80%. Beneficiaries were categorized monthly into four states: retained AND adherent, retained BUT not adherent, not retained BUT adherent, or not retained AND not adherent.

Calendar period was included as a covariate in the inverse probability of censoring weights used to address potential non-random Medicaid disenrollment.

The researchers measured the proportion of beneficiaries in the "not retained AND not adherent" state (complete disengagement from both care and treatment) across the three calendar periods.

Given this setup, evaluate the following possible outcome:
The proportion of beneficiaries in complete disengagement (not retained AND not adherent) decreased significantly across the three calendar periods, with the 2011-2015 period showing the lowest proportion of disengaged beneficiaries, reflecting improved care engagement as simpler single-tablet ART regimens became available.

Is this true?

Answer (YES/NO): YES